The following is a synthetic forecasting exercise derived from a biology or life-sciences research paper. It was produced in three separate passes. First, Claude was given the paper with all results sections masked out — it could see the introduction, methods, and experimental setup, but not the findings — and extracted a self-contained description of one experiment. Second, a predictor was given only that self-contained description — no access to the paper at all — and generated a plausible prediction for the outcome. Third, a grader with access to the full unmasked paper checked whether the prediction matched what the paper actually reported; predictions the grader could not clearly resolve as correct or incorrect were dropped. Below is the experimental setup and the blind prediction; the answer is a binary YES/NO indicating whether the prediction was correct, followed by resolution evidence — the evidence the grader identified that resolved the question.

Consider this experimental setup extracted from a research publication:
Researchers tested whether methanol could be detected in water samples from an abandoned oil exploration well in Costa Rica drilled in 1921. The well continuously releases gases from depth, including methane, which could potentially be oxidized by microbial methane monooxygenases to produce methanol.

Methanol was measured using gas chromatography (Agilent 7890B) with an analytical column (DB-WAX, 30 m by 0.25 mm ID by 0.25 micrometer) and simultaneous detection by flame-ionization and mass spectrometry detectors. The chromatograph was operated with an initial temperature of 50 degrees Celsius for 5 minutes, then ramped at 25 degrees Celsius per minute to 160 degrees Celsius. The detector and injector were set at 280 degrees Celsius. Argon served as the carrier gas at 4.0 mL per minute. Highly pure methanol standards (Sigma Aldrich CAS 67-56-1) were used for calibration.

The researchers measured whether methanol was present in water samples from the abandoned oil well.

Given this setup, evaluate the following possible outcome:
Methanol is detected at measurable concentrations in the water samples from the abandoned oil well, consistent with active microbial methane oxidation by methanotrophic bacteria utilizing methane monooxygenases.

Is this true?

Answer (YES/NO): NO